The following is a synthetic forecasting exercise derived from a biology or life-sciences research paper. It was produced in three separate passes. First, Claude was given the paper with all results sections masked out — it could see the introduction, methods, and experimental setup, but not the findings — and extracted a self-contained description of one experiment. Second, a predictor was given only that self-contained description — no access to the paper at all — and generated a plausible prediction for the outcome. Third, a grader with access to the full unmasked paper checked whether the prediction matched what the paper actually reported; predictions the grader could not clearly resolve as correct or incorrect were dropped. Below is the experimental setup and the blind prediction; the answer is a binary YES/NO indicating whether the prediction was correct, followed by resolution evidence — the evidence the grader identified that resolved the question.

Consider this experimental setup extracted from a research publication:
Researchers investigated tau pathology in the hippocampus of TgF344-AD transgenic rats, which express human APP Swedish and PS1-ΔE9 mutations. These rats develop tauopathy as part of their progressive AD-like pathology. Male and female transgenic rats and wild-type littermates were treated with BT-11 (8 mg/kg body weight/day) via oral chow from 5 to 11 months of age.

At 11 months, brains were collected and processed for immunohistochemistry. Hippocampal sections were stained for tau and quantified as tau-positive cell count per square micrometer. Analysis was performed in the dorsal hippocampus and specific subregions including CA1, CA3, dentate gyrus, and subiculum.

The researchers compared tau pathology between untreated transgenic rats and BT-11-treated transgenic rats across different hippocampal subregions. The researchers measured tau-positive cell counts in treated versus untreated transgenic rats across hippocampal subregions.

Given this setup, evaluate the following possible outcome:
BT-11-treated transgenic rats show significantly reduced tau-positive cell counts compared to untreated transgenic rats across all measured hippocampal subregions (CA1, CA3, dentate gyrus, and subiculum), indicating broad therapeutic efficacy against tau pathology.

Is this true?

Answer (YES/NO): NO